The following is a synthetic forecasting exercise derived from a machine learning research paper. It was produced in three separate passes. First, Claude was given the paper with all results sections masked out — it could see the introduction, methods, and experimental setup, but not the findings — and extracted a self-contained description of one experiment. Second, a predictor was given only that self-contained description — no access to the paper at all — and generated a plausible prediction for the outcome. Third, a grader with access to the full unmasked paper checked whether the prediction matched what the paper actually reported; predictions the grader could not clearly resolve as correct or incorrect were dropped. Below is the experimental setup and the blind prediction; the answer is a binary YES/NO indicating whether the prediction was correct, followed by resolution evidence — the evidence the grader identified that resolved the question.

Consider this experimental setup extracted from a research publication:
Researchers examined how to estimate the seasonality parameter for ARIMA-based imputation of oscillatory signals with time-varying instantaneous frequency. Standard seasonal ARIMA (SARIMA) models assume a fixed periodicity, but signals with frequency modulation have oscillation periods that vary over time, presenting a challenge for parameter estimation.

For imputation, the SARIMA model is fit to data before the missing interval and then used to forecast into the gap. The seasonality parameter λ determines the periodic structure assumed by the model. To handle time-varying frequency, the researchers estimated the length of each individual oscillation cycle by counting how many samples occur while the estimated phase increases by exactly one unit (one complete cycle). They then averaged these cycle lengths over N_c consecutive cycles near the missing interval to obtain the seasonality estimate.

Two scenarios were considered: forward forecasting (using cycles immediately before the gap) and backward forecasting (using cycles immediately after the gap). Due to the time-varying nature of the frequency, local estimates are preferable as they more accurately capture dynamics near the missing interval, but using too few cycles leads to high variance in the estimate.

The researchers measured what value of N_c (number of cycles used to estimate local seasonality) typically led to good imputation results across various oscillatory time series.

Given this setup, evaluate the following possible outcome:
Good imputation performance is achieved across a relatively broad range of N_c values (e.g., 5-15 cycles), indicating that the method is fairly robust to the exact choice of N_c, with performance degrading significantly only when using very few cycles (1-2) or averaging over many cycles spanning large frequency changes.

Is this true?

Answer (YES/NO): NO